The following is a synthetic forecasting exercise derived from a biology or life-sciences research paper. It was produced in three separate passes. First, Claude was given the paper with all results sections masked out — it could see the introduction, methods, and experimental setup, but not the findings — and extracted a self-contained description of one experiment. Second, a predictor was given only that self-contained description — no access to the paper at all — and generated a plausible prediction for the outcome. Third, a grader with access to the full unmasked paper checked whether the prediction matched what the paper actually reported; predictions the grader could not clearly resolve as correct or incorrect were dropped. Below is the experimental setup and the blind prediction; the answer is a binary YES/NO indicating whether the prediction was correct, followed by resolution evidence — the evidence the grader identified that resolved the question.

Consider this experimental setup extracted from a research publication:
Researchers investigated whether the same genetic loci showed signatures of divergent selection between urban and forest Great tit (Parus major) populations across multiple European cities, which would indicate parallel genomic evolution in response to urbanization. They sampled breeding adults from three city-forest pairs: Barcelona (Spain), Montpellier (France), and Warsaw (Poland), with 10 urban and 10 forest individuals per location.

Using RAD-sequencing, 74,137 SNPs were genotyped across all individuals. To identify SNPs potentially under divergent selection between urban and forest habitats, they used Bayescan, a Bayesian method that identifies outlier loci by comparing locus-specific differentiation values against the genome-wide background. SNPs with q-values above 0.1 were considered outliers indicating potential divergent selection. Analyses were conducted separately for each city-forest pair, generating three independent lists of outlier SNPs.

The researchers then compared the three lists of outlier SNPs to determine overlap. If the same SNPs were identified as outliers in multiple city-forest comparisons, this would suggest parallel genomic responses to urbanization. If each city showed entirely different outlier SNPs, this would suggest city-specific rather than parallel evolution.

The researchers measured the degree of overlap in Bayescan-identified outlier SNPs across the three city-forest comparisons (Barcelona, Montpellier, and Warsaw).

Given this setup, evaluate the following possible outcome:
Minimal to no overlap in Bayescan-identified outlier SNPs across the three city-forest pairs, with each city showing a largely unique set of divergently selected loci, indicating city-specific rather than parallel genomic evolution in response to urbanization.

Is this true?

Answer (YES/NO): YES